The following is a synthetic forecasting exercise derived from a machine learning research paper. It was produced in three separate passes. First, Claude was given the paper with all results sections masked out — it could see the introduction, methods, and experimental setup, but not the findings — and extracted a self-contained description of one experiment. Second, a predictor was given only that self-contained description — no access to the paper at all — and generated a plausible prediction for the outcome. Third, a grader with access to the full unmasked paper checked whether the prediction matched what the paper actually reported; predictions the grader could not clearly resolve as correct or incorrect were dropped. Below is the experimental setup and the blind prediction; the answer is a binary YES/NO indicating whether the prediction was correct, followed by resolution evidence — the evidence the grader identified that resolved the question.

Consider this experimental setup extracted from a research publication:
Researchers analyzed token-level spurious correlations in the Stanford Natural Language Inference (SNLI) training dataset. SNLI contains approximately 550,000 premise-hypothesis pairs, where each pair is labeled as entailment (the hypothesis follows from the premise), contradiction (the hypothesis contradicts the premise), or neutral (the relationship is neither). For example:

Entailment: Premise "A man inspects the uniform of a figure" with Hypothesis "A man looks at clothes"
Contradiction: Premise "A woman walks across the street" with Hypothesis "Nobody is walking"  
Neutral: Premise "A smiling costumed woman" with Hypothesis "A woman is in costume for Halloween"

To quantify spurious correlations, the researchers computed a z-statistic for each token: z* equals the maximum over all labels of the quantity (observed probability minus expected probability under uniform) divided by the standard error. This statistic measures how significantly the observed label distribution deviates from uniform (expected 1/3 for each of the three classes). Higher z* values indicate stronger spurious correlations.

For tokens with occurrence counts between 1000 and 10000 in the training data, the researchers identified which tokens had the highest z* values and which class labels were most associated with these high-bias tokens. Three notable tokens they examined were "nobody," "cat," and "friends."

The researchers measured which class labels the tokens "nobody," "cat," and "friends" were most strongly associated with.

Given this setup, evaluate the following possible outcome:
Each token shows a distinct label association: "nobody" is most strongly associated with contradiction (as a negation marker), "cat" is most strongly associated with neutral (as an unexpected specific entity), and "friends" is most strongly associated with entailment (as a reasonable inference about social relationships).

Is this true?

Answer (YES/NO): NO